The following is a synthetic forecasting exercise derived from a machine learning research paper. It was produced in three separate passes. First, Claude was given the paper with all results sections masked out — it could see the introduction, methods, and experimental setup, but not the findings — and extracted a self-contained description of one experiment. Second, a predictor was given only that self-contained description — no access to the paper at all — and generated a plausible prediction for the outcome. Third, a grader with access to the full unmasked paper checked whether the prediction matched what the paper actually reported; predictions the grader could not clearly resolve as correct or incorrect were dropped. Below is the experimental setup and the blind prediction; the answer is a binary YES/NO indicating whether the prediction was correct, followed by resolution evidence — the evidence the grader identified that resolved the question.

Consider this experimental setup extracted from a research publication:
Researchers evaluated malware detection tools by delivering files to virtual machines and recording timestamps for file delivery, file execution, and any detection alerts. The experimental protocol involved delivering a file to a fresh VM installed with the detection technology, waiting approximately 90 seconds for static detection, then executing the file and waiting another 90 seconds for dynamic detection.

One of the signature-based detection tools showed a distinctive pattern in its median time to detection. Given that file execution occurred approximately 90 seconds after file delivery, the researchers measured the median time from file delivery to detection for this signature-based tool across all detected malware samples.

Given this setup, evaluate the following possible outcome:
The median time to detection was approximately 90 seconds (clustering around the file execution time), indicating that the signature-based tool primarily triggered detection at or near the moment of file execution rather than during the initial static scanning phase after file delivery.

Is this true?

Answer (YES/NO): YES